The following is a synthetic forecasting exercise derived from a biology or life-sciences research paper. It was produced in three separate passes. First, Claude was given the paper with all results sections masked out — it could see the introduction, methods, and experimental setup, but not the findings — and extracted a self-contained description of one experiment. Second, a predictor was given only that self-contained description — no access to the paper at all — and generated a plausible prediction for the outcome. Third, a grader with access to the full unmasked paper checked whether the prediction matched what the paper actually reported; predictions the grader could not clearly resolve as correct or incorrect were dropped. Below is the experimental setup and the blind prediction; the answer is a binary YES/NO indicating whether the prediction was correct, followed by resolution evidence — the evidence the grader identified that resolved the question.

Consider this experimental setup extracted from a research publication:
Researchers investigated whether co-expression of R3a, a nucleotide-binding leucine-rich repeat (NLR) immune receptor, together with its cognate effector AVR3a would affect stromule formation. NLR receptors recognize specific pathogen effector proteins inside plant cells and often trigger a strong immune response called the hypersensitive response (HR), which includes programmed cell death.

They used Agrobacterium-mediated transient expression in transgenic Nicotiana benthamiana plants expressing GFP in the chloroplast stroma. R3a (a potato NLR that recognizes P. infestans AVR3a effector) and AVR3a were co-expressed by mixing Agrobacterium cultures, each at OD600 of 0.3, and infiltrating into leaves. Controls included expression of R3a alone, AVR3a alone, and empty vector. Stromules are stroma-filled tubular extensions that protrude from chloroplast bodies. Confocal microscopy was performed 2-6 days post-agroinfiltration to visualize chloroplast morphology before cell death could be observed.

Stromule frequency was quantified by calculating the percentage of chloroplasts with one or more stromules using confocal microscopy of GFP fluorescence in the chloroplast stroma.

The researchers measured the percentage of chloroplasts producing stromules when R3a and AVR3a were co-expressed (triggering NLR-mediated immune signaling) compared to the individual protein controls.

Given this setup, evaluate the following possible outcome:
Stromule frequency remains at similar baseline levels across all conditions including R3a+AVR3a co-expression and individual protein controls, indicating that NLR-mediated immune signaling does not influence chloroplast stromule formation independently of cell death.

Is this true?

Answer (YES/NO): NO